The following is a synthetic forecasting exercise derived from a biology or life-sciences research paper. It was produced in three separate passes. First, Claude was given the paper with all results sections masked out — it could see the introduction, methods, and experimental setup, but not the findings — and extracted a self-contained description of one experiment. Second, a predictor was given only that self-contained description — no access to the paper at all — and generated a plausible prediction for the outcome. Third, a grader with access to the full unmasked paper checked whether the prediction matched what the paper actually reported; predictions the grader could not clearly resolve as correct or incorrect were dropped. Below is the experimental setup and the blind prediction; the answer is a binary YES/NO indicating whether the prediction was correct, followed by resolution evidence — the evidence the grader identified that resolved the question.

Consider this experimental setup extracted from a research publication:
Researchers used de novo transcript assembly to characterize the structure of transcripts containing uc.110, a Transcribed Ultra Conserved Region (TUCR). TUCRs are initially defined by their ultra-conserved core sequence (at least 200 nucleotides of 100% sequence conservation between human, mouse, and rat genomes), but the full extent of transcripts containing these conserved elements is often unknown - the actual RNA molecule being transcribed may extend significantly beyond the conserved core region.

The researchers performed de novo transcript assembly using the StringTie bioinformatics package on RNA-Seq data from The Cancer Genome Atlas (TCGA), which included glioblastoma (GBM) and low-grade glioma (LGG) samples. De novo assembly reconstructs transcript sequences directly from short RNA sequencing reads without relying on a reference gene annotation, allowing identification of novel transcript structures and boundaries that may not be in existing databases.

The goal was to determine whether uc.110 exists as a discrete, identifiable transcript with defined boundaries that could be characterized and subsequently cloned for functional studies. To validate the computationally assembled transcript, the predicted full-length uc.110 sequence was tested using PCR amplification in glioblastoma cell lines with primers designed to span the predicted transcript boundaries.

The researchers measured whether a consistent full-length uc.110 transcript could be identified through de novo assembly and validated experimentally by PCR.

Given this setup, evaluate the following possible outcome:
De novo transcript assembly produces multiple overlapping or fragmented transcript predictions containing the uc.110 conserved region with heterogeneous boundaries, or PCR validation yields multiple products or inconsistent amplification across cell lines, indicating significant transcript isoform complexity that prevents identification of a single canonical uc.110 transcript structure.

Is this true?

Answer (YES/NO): NO